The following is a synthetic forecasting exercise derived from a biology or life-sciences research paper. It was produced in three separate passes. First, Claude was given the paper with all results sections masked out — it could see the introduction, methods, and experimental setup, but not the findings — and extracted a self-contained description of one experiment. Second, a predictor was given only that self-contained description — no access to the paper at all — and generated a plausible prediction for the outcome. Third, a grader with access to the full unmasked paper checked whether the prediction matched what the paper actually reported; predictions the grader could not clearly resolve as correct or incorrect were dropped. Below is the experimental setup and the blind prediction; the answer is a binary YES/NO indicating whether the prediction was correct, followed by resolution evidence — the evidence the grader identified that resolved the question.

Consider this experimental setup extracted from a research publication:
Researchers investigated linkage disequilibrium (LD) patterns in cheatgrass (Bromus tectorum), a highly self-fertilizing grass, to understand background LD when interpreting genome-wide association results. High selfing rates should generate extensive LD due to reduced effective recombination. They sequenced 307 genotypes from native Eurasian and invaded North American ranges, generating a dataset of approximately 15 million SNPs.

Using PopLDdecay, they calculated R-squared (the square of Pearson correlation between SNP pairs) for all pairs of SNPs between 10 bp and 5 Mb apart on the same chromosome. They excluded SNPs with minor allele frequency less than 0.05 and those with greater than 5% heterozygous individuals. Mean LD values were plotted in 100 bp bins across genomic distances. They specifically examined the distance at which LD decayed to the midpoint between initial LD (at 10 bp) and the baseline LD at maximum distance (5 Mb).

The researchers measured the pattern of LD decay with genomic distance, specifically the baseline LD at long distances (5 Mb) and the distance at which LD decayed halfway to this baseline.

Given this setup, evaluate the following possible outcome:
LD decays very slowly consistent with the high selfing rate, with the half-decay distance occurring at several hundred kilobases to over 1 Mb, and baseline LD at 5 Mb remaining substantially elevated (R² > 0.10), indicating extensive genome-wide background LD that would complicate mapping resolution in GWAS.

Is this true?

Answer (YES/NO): NO